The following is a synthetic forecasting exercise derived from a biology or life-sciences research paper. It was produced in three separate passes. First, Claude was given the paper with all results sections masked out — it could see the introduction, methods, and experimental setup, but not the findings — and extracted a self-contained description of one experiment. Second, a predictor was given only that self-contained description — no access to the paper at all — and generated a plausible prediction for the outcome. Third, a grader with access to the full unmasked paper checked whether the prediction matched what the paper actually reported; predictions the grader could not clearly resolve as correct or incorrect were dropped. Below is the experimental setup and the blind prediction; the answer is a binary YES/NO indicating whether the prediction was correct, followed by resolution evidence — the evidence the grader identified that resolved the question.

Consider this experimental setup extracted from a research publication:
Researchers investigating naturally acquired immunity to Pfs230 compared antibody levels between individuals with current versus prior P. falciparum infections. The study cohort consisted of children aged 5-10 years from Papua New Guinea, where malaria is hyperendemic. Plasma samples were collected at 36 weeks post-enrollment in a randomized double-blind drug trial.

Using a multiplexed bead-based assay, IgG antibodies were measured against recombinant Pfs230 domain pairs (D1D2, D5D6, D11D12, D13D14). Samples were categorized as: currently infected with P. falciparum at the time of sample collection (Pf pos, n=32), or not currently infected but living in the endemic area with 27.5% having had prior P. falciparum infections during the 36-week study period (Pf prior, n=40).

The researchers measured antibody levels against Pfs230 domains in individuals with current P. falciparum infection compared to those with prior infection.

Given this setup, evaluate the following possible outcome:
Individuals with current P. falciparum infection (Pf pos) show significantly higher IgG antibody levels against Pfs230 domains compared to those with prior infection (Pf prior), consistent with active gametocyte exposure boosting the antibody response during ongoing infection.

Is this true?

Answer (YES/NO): YES